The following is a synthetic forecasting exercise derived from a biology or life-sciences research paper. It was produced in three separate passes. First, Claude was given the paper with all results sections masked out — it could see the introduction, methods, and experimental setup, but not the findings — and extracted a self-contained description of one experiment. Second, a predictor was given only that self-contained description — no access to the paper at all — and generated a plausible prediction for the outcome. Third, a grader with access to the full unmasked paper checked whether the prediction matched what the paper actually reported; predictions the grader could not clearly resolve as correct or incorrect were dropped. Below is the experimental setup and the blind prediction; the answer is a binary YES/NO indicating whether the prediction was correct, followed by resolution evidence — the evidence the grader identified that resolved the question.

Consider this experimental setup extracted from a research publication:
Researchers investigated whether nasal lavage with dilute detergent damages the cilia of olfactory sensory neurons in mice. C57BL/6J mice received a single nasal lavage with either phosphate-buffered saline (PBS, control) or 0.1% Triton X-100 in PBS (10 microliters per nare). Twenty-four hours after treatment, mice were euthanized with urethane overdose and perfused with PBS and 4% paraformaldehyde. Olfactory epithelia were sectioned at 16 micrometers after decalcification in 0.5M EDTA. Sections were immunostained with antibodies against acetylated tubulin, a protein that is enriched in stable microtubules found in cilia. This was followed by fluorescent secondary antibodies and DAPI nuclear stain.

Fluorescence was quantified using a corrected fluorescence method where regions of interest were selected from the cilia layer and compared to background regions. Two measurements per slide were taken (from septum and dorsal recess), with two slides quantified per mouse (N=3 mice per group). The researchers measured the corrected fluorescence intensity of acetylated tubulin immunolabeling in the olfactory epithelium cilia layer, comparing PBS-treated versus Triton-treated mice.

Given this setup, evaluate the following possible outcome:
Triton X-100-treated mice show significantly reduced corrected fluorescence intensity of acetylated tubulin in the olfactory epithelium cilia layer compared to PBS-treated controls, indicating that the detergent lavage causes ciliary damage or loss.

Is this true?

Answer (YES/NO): NO